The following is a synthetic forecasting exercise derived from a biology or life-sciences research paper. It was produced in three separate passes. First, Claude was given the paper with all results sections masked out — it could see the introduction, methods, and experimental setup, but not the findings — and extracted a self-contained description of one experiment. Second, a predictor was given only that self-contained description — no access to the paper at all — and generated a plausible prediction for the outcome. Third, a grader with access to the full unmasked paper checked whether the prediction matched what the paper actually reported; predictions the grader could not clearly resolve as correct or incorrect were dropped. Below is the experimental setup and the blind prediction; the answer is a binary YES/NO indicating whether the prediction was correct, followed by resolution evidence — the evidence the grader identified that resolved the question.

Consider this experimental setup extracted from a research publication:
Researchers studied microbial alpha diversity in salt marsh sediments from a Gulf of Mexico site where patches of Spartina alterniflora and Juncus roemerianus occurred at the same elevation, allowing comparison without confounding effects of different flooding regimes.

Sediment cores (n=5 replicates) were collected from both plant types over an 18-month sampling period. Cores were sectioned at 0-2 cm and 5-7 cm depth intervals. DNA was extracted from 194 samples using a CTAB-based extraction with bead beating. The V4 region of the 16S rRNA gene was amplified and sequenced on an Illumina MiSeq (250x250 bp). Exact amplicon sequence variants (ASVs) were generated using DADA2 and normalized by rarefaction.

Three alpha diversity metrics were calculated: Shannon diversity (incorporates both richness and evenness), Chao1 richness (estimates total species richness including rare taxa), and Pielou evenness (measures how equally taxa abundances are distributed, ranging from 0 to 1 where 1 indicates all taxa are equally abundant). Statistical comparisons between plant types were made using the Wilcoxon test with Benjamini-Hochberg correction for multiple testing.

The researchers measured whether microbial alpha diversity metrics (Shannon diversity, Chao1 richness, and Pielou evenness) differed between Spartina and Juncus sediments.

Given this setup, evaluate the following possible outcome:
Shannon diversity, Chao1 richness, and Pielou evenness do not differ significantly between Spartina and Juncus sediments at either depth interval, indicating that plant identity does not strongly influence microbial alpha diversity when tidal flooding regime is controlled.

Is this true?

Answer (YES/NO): NO